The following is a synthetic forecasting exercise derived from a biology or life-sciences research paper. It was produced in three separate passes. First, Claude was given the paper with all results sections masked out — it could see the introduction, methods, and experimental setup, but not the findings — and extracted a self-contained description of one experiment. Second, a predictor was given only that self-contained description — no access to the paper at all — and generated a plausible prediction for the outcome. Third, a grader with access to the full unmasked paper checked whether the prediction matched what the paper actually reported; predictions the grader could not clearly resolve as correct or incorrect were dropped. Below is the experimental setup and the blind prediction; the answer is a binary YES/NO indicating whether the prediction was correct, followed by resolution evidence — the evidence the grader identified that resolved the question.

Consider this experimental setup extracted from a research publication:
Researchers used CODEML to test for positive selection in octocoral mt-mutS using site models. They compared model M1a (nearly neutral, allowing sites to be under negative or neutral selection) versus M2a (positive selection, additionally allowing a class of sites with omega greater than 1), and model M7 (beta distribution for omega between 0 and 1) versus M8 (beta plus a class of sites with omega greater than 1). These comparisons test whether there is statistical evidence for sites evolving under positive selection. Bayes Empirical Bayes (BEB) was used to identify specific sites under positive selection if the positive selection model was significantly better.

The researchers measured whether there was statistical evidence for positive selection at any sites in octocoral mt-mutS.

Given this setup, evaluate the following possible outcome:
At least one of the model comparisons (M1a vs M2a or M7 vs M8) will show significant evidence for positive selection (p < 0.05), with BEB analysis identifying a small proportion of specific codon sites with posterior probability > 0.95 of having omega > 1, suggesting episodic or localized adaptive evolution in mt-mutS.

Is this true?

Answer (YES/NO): YES